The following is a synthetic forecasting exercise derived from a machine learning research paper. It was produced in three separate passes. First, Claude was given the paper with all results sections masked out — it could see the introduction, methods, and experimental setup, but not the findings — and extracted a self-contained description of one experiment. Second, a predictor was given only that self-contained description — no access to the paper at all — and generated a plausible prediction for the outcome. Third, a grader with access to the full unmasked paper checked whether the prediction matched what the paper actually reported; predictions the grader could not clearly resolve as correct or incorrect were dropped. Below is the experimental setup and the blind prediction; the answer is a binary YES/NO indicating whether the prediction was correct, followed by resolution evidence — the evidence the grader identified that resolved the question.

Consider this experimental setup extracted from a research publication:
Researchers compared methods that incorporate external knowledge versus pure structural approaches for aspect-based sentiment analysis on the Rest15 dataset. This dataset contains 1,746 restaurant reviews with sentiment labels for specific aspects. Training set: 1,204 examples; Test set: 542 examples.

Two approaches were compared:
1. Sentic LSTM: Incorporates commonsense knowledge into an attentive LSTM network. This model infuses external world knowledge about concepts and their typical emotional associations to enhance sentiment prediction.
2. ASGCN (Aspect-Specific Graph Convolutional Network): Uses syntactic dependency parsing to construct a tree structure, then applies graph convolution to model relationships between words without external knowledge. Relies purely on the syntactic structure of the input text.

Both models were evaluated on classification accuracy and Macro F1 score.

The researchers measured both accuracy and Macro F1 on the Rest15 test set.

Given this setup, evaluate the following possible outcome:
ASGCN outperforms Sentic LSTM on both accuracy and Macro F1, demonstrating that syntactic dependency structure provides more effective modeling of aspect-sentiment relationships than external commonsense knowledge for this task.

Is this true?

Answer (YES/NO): NO